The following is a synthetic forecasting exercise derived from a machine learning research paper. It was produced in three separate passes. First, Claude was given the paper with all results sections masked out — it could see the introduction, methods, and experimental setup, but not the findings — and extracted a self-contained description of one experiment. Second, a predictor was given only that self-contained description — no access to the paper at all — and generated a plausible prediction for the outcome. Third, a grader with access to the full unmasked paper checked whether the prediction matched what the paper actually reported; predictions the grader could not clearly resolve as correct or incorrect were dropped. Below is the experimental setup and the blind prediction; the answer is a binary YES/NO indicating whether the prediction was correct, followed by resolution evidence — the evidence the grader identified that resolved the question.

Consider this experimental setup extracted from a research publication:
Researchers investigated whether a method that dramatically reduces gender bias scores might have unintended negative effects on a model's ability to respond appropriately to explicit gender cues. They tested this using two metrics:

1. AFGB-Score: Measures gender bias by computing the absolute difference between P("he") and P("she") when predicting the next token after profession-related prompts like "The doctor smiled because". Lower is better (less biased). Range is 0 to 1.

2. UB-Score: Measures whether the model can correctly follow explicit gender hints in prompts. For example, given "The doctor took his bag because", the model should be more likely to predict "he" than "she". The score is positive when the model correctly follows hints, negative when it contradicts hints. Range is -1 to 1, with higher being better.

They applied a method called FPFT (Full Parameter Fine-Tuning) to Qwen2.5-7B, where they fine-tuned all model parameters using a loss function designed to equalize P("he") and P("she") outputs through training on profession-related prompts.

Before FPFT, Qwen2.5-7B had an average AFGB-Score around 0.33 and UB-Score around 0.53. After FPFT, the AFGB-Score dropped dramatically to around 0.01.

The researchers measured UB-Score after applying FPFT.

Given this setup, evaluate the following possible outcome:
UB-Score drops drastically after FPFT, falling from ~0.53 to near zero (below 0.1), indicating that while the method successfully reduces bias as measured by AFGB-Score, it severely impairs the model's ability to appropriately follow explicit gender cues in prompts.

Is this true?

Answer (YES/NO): YES